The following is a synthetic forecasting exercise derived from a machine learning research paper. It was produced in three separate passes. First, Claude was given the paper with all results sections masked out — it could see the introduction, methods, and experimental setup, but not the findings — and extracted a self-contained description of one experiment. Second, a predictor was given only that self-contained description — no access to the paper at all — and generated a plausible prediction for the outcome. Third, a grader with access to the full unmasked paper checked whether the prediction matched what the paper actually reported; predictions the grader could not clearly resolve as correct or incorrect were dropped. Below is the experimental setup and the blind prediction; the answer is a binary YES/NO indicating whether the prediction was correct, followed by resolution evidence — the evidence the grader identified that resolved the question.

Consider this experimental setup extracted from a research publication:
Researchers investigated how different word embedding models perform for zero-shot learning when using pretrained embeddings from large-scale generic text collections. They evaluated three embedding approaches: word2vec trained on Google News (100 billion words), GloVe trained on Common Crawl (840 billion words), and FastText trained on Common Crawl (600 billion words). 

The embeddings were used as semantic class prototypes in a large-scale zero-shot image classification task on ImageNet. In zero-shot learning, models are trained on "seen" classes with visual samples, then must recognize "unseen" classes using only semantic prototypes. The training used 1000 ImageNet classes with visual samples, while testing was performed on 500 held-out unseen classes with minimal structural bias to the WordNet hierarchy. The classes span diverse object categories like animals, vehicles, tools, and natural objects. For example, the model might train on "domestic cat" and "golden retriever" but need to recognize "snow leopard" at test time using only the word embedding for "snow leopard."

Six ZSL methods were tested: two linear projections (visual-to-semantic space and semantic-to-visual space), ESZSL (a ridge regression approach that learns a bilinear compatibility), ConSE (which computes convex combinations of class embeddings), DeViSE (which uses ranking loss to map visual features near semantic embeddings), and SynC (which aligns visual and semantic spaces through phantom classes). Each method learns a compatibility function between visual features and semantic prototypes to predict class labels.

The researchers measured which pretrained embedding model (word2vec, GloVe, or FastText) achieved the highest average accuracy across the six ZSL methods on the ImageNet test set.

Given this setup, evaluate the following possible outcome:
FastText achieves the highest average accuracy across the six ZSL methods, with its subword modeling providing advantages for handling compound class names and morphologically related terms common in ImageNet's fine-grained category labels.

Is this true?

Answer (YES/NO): NO